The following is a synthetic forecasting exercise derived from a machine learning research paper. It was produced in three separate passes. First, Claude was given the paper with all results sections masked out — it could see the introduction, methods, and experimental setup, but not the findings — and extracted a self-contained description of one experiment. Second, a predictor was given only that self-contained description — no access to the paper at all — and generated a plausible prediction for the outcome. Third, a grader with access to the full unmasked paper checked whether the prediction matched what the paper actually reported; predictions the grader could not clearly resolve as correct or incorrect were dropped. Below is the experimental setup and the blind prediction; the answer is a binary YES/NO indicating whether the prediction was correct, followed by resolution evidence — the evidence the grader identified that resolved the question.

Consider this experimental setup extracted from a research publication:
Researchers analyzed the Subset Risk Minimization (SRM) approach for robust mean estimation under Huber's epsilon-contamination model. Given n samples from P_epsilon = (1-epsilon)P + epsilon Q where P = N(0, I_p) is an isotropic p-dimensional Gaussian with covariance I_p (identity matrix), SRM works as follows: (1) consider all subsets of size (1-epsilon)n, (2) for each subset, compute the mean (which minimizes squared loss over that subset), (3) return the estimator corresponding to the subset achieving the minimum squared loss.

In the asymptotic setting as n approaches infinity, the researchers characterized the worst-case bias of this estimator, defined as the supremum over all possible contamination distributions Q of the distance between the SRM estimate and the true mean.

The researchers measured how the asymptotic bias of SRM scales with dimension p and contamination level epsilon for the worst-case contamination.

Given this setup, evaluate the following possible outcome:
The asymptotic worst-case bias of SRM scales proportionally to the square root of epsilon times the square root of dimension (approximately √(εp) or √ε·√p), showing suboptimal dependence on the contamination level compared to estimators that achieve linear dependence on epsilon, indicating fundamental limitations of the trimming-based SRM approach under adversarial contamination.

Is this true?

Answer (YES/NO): NO